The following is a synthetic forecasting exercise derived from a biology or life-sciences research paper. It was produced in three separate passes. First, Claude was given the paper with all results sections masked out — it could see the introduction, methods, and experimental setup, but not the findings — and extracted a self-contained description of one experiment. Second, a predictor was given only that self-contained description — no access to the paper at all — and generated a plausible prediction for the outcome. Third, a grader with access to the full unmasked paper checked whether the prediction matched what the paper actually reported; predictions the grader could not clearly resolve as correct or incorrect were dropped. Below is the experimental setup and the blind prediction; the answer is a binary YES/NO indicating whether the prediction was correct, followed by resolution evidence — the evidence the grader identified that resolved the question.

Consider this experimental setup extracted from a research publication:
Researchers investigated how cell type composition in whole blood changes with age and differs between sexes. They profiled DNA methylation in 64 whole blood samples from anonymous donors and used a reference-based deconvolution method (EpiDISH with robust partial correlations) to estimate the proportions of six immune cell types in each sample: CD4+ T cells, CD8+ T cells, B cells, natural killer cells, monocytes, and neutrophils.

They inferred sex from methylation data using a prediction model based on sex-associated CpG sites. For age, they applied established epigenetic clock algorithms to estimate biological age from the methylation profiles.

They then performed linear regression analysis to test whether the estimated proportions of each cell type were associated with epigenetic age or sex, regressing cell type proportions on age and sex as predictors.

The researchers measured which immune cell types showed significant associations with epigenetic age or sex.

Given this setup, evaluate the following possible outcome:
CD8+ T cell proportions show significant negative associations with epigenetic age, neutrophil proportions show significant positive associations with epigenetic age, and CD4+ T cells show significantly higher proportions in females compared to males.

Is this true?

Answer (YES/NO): NO